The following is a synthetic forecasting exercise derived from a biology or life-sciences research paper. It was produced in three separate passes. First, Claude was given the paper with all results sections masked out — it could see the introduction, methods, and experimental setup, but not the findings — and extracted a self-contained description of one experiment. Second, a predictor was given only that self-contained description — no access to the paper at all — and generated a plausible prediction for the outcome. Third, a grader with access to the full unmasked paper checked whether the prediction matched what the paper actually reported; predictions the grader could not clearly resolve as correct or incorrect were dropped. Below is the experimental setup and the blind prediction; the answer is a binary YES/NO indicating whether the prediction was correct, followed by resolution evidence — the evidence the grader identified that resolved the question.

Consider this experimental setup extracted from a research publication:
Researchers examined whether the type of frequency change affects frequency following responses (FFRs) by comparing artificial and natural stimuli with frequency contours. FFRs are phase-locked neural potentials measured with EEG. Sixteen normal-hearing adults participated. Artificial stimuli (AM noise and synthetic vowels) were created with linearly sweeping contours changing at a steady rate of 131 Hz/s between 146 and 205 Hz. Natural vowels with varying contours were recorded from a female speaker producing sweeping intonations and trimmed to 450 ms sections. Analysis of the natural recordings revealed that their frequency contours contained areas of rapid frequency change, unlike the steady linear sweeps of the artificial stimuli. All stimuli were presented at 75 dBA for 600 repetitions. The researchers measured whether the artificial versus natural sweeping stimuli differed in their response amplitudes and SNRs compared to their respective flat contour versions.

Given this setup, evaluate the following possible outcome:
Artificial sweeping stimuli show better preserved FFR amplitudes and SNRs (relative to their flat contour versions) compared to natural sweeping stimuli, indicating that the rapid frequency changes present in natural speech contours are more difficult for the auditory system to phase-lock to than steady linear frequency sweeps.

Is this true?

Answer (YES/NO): YES